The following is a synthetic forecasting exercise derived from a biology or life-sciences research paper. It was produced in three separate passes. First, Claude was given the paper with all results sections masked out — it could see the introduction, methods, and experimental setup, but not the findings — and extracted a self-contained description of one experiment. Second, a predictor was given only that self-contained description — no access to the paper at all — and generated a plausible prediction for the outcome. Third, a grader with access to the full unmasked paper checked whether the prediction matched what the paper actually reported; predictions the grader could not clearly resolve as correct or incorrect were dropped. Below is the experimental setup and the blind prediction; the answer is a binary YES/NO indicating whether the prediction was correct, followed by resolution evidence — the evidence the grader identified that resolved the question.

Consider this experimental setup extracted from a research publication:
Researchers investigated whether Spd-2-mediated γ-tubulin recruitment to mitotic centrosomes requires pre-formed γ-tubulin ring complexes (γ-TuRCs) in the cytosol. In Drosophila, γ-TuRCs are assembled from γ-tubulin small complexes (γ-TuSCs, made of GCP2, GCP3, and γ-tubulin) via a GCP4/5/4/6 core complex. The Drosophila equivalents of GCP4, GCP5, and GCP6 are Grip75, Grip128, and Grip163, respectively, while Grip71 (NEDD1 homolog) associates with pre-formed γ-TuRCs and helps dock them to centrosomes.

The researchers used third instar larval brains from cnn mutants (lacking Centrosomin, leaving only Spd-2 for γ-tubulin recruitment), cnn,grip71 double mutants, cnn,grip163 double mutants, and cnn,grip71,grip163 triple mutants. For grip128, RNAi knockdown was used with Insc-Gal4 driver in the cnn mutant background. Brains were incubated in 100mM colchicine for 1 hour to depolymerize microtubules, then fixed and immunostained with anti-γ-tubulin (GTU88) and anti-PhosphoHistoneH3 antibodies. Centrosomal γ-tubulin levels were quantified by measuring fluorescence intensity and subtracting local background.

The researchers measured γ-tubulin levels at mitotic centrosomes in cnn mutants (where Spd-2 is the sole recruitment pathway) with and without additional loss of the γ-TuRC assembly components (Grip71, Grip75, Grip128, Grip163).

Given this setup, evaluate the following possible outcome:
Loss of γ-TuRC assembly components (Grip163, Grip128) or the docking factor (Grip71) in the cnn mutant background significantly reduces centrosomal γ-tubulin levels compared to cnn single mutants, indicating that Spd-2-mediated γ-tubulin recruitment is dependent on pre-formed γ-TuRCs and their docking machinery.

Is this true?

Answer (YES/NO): YES